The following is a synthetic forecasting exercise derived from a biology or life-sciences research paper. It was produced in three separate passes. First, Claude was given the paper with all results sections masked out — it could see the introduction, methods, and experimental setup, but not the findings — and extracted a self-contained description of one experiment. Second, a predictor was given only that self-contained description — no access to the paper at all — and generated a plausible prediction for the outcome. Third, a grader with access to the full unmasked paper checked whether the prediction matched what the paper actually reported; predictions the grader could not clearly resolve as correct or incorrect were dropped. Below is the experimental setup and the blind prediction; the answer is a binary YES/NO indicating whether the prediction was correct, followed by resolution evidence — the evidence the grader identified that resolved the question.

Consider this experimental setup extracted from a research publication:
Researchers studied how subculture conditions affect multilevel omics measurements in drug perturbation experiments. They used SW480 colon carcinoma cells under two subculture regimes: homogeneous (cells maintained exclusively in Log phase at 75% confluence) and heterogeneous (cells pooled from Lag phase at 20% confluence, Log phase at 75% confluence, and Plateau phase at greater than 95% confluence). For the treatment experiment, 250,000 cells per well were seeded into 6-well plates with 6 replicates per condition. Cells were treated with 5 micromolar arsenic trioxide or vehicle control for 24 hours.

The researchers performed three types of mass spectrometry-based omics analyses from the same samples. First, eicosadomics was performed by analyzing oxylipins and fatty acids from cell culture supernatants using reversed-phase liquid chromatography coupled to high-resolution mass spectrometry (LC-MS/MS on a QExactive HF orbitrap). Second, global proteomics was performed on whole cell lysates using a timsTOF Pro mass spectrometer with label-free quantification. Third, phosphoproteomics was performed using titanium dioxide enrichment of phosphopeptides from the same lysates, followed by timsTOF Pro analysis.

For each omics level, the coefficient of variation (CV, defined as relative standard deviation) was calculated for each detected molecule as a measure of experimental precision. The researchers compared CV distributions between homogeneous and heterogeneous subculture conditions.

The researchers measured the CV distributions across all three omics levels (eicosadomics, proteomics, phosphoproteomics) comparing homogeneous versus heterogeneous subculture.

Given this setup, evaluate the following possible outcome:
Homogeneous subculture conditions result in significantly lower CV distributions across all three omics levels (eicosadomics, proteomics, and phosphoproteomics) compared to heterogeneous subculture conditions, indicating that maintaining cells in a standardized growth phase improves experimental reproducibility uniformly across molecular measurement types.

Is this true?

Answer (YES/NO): YES